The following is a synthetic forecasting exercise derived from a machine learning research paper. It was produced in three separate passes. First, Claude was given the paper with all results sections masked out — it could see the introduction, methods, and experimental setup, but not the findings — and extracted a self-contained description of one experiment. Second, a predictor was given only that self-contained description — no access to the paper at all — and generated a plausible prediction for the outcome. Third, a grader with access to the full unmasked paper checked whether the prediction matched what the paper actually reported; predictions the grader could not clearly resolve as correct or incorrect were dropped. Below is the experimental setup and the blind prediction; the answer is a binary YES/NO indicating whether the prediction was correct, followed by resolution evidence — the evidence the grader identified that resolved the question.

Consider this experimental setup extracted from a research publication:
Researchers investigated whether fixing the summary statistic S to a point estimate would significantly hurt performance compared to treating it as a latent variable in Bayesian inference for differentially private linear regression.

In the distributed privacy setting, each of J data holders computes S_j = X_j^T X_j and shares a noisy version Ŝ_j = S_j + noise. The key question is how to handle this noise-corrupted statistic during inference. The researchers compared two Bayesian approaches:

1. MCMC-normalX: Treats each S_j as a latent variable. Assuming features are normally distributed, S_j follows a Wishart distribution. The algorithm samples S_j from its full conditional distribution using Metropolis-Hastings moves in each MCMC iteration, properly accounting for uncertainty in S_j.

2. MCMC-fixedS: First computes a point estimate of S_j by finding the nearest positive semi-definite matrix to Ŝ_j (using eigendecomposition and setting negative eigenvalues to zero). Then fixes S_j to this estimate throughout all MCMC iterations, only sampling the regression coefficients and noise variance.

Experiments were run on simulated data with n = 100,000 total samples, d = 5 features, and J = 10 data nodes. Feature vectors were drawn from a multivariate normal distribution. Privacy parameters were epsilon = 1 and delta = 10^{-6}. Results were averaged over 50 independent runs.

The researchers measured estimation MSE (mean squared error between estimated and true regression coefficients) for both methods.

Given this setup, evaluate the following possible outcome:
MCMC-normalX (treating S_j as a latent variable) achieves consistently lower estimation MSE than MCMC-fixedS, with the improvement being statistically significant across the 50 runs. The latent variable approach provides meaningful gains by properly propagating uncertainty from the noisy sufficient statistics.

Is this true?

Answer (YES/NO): NO